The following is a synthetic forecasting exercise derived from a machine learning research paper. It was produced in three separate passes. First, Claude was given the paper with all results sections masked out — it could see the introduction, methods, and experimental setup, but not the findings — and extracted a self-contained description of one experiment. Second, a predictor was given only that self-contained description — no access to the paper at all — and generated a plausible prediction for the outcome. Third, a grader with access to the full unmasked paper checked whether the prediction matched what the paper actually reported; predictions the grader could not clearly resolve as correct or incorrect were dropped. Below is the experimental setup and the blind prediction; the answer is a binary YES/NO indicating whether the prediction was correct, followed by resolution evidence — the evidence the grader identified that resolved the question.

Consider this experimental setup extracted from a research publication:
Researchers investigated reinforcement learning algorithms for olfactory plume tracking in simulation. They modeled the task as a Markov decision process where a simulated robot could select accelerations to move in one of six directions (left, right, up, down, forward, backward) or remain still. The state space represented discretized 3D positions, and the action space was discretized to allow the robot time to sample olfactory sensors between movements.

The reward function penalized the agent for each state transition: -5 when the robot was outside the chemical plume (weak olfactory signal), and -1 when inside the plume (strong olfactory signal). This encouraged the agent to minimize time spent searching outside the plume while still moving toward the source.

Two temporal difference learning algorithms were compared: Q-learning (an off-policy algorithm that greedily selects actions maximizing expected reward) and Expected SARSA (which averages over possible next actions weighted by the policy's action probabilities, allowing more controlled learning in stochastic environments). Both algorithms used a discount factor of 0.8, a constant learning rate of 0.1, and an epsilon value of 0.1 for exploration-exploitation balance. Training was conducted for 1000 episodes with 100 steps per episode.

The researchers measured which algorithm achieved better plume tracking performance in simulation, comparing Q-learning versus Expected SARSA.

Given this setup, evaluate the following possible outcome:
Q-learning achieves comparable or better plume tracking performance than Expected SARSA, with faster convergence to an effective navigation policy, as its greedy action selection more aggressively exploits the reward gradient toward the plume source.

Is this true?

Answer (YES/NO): NO